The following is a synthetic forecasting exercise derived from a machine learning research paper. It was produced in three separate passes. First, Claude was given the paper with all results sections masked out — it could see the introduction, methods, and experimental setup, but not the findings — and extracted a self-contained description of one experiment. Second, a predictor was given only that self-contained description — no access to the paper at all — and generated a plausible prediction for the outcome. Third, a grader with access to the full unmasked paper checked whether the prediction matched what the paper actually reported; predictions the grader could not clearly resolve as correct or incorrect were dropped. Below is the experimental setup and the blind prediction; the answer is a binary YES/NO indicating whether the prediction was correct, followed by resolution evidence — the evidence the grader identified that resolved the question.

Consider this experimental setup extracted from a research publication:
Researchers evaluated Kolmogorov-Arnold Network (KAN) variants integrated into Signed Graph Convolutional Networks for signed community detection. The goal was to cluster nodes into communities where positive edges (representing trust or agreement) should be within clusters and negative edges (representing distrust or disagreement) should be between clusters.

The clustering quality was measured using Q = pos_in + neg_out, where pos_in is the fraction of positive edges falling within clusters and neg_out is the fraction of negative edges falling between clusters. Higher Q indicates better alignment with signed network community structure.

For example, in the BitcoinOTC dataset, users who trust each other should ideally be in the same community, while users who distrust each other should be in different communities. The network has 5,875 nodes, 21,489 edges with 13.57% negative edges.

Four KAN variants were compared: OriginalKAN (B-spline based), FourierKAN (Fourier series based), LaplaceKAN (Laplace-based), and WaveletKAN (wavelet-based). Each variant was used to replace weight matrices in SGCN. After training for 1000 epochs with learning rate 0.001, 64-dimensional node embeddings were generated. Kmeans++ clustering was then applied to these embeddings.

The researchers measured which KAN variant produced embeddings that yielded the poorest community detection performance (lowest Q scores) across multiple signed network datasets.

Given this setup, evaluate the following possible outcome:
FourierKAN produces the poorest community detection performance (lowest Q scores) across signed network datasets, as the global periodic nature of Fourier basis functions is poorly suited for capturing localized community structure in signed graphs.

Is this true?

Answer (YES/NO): NO